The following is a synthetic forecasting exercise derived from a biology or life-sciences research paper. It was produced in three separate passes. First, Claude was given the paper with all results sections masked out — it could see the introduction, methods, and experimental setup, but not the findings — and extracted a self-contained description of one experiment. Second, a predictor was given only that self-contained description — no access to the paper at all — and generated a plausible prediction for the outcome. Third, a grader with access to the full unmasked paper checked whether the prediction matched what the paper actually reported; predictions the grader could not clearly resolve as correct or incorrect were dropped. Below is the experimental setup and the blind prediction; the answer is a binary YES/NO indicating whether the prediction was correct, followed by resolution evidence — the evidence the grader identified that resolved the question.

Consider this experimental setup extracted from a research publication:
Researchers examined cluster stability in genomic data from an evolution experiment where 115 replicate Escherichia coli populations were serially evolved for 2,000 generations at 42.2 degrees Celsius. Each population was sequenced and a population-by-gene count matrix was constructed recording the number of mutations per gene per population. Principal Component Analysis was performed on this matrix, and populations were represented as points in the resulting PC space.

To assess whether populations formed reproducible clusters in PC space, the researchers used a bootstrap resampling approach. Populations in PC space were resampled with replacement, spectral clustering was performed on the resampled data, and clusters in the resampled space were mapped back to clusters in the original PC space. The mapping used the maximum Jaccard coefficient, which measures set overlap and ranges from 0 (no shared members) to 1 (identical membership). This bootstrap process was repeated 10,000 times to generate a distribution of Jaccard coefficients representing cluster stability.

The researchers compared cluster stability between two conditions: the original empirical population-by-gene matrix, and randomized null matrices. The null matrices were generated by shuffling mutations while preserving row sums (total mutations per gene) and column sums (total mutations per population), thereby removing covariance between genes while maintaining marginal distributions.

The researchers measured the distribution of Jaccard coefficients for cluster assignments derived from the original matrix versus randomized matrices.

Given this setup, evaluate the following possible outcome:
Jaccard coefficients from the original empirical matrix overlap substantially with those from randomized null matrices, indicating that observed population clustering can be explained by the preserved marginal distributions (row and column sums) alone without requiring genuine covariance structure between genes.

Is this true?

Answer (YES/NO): NO